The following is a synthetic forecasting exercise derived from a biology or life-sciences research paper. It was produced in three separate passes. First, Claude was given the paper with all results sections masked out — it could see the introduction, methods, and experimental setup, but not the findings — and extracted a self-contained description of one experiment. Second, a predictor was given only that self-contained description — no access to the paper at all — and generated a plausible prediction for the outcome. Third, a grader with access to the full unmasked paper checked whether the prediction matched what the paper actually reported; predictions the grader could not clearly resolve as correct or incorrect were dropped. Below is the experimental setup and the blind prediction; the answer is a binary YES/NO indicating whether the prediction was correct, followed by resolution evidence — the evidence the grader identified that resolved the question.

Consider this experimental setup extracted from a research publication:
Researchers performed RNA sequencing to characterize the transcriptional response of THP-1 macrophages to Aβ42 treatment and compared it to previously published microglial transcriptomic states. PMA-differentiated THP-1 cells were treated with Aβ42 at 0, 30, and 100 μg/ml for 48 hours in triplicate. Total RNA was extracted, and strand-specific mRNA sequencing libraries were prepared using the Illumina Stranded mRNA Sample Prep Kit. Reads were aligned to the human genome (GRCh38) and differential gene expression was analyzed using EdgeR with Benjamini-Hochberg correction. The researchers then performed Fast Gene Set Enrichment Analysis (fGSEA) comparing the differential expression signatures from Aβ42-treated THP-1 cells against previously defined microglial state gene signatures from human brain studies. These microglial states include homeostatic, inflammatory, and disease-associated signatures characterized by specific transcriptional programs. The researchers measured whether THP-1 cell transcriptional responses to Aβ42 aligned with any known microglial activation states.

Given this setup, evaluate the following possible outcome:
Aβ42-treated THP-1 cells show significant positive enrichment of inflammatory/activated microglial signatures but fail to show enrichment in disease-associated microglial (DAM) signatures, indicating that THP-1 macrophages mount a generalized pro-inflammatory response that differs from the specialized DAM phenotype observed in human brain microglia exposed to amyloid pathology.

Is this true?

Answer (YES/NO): YES